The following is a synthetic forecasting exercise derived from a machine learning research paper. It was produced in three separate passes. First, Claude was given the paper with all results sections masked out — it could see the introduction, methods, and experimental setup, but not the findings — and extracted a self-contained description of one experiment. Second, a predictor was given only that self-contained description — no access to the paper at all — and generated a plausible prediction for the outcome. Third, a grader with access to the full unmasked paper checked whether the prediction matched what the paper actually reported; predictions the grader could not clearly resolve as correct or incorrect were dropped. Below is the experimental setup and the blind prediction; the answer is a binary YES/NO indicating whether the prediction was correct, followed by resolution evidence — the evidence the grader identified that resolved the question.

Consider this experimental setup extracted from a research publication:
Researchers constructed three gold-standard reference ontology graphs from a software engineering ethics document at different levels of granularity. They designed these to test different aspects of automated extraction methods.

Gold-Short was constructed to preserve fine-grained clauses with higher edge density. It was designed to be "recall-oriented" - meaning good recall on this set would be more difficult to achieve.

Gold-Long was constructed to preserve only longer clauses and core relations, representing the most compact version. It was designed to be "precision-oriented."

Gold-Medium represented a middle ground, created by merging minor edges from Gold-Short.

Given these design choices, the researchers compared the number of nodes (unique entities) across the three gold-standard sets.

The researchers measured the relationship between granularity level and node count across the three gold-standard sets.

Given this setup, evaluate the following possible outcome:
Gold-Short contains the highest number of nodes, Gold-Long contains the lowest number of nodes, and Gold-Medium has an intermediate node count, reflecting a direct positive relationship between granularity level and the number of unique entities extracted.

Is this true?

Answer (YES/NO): NO